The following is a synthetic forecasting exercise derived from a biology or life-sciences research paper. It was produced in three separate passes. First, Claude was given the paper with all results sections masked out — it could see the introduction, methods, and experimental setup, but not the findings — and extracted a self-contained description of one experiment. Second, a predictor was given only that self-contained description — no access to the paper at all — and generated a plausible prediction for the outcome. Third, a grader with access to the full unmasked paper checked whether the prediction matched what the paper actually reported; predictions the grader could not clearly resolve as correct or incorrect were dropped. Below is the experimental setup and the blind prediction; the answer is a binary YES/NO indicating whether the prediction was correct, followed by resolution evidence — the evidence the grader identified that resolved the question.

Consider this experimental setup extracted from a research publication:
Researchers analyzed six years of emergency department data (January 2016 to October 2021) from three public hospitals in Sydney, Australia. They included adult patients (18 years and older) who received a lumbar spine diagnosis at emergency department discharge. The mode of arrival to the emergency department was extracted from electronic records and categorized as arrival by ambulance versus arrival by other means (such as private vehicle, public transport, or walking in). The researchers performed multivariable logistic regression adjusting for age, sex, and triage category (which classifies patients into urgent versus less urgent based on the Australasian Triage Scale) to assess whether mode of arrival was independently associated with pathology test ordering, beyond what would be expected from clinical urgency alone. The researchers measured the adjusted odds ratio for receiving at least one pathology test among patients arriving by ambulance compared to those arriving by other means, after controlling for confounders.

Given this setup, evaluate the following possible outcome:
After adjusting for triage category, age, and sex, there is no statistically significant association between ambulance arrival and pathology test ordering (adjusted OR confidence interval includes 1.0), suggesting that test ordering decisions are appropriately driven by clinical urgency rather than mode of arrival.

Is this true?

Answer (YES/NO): NO